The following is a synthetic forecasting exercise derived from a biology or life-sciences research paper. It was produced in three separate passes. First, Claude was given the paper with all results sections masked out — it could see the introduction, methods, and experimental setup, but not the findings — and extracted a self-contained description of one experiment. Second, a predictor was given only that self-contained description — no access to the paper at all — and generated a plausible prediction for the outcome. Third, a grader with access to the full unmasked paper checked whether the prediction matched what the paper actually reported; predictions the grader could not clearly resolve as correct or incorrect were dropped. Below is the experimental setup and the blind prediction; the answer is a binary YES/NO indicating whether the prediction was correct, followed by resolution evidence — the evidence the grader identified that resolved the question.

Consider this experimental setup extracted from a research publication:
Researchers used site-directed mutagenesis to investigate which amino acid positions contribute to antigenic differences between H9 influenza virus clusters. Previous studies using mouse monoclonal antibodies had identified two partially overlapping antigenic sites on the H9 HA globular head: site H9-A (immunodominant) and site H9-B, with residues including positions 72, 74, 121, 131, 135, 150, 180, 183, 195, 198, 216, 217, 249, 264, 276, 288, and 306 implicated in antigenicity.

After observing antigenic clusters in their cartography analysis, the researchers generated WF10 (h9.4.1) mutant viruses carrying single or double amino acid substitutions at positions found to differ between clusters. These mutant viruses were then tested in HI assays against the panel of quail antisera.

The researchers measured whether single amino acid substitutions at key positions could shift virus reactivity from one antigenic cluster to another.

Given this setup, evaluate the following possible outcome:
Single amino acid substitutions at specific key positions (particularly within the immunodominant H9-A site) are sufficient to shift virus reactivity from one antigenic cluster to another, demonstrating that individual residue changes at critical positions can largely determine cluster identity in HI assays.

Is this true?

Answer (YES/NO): NO